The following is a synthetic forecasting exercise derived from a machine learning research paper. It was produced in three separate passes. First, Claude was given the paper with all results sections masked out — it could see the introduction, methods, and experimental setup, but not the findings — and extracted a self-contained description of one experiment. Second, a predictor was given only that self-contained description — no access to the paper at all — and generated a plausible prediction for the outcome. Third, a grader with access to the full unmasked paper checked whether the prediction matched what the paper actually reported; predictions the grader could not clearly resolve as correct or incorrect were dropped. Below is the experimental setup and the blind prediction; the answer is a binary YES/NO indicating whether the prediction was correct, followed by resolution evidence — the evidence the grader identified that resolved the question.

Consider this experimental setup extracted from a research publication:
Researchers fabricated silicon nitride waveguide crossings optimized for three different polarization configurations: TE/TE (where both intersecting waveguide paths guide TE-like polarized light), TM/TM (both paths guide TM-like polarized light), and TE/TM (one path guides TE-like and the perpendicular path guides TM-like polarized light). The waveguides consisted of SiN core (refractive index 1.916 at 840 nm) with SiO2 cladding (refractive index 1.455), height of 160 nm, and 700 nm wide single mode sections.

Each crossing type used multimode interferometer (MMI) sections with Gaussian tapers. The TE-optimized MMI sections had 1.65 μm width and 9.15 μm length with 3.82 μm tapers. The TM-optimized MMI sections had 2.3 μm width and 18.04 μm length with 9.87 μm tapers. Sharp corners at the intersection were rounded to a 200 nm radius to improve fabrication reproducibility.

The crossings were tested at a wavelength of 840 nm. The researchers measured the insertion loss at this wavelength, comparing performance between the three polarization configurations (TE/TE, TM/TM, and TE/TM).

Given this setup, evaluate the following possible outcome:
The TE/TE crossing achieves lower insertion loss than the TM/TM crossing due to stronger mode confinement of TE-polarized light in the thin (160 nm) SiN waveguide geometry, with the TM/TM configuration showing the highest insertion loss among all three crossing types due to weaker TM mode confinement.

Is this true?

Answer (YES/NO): NO